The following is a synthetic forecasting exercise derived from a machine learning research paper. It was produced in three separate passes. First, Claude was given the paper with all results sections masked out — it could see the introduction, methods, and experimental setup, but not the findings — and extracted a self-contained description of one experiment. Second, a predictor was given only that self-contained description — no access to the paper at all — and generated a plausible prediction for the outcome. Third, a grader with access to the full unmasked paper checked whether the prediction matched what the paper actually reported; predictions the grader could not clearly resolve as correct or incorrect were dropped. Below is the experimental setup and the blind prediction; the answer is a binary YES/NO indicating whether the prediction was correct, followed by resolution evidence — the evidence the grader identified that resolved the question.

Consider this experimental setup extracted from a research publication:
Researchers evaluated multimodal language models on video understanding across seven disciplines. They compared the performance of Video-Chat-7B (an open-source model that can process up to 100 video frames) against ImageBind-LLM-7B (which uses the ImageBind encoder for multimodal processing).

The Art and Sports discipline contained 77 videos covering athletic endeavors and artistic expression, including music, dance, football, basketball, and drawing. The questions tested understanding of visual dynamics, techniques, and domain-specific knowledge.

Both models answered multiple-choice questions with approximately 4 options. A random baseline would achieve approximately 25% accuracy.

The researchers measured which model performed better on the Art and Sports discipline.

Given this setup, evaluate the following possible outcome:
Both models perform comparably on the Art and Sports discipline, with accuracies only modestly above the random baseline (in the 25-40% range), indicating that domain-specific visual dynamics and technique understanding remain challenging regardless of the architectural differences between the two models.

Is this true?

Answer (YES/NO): NO